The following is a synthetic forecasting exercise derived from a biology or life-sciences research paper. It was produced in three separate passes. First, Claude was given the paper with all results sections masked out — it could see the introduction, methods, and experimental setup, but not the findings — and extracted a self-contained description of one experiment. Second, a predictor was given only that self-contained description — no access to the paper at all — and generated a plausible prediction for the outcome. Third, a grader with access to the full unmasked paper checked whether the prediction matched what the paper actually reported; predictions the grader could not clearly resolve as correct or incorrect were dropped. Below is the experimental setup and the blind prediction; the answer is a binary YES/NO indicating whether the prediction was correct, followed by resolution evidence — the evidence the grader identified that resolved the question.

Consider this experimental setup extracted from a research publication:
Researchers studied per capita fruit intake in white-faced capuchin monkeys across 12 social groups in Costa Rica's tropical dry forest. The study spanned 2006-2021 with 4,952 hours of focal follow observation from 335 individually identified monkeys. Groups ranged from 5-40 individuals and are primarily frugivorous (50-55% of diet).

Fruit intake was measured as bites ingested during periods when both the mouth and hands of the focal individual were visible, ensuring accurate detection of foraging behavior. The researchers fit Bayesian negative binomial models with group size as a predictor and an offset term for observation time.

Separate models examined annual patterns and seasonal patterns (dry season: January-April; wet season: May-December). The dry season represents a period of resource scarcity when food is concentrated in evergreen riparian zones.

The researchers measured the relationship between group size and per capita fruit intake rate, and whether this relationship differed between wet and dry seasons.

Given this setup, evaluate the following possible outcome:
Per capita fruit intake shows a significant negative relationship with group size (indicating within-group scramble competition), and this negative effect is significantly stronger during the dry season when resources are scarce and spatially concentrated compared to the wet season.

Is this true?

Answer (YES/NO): NO